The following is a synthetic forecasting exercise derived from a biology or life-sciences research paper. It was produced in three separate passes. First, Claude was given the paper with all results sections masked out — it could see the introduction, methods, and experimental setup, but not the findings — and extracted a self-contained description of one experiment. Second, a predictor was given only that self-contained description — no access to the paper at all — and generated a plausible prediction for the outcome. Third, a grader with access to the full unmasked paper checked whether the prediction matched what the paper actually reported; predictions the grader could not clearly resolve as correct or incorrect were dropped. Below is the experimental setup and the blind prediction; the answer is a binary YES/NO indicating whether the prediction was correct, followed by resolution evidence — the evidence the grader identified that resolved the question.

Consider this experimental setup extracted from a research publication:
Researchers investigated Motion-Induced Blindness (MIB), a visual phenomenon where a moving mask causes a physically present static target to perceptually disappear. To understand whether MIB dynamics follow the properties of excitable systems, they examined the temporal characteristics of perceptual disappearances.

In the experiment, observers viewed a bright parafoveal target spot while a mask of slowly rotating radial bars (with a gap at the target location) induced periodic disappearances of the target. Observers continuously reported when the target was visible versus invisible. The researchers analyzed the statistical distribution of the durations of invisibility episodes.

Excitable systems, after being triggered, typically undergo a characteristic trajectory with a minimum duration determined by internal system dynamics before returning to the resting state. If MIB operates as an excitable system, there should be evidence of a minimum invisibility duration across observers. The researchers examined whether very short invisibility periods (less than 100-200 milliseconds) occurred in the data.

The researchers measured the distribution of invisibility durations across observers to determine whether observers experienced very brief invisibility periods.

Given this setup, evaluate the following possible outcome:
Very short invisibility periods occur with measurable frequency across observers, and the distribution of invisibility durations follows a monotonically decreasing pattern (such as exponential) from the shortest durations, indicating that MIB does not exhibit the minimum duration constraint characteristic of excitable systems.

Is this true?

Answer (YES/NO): NO